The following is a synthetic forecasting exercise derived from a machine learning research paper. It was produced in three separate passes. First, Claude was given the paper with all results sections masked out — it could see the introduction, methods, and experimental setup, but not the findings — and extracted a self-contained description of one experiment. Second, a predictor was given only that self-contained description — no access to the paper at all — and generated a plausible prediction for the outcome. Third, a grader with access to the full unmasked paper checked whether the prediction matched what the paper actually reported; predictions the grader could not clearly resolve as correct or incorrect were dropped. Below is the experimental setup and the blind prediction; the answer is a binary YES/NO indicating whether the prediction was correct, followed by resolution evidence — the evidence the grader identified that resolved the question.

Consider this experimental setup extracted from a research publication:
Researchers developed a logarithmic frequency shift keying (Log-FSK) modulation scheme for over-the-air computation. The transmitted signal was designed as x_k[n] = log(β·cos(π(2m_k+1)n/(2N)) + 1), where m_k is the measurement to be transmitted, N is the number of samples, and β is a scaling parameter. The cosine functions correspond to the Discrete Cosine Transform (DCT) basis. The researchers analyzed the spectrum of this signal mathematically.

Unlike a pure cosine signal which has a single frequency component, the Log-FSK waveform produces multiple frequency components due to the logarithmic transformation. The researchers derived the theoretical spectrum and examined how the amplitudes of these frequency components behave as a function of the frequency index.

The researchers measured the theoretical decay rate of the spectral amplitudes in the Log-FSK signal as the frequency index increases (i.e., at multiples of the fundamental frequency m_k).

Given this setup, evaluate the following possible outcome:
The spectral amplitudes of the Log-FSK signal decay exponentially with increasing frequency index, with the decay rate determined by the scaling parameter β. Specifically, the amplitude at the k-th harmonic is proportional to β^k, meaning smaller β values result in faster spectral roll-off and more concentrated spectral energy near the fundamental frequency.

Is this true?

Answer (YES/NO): NO